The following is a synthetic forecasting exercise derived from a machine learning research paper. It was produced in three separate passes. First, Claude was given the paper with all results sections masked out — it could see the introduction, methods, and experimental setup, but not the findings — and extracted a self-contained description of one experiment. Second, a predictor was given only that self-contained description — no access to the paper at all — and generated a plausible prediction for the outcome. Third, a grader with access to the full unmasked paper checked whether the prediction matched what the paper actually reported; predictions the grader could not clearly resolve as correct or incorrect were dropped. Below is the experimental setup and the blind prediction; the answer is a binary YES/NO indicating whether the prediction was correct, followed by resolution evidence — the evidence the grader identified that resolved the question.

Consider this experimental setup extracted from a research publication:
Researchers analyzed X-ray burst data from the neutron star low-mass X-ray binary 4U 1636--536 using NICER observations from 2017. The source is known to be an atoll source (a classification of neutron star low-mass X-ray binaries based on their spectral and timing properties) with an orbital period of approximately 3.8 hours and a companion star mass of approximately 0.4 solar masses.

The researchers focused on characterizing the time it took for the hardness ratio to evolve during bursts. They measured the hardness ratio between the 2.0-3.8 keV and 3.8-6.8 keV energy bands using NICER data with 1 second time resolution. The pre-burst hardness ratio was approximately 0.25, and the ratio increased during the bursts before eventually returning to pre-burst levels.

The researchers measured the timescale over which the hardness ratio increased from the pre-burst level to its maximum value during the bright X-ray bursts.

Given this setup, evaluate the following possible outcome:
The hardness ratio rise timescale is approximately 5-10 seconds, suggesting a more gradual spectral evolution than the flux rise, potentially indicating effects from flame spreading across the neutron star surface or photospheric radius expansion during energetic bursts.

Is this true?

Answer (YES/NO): YES